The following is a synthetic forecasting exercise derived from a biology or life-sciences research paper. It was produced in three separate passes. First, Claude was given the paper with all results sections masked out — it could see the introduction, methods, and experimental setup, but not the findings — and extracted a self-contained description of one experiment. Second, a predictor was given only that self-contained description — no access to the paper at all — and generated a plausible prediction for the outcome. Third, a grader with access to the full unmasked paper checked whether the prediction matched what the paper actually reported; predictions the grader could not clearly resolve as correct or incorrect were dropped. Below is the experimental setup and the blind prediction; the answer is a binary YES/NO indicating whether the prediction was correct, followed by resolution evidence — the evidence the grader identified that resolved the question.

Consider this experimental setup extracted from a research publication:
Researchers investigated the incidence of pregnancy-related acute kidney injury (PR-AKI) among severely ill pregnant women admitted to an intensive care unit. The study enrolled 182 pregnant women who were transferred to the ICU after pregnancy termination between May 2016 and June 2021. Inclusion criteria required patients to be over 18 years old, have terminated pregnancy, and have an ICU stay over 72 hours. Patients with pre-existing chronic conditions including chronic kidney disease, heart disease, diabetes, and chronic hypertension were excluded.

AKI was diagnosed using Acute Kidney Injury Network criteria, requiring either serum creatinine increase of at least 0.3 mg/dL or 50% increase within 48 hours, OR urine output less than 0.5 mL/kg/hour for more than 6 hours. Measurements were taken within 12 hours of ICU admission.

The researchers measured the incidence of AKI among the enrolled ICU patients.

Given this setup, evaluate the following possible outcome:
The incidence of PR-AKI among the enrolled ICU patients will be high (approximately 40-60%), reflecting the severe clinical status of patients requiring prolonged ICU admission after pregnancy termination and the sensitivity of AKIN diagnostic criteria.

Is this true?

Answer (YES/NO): NO